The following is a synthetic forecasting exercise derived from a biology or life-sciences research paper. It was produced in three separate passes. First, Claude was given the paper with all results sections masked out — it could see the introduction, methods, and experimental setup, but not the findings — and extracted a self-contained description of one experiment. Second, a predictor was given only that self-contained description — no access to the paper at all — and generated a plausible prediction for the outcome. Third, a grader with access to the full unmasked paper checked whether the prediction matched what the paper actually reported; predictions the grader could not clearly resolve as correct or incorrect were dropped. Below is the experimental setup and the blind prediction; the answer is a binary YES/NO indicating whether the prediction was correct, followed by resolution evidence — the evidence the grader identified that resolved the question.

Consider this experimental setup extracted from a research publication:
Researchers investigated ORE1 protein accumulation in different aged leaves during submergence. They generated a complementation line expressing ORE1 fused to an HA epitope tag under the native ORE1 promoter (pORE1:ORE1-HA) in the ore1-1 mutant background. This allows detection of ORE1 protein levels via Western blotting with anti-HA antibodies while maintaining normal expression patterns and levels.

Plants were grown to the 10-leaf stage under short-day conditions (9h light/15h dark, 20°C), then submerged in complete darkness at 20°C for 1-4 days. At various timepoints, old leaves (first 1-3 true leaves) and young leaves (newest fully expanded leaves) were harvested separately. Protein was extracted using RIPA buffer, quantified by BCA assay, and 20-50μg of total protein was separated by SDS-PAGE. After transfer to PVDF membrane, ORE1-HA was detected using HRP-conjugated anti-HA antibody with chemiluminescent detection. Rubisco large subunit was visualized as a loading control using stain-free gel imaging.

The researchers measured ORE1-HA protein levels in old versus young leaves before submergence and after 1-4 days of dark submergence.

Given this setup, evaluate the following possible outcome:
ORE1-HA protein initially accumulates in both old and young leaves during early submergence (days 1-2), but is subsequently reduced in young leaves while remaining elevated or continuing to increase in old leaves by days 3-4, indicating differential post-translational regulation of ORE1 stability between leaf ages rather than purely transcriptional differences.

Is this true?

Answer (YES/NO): NO